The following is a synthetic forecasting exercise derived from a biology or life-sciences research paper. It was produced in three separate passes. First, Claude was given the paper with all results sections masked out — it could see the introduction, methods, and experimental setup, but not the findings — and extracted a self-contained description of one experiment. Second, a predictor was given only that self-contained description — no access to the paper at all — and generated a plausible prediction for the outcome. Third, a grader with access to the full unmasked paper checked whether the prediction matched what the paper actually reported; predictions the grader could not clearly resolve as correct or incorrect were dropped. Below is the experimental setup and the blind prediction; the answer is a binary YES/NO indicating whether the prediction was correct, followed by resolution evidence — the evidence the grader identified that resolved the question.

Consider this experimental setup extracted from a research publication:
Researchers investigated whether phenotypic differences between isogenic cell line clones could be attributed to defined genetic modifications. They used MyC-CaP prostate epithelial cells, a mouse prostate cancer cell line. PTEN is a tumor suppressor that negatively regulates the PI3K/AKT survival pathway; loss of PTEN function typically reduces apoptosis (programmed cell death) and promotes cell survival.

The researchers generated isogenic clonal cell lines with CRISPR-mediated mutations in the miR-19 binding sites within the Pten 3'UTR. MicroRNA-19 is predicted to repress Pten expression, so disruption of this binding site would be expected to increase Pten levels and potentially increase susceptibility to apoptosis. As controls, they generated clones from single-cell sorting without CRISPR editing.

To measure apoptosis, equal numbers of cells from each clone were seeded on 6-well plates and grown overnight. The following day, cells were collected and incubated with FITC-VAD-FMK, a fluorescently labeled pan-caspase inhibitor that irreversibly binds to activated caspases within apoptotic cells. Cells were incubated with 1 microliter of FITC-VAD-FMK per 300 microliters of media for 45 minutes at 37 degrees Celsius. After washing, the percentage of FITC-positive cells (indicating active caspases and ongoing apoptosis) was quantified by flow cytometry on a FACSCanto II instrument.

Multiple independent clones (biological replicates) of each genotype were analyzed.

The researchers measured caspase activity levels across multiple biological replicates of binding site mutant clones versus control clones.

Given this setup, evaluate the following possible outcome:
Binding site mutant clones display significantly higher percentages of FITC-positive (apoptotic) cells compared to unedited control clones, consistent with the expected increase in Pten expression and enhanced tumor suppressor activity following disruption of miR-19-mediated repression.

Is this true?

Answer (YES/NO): NO